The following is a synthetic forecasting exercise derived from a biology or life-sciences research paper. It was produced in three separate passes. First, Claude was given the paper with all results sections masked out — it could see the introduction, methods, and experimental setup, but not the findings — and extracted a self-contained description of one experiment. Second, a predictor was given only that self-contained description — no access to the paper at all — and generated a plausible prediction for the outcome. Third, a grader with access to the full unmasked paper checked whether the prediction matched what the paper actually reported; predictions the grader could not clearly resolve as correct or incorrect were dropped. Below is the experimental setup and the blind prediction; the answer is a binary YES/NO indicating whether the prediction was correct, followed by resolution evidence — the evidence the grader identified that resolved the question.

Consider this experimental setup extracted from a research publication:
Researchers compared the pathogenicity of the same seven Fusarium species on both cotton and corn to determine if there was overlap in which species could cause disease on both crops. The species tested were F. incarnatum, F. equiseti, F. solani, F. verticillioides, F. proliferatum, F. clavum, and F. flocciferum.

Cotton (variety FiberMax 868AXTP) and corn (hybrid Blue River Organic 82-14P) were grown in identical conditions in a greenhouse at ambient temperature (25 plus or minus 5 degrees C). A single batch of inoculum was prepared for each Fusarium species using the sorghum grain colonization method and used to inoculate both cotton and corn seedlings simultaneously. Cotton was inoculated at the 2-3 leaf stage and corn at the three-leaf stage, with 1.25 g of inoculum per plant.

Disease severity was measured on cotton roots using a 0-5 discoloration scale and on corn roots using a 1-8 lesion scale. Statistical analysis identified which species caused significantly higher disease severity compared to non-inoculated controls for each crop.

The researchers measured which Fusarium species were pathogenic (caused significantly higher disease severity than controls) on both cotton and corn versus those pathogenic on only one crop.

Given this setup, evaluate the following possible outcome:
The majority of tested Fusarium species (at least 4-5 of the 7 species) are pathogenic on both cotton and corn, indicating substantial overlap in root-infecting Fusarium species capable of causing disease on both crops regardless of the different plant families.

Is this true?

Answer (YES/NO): NO